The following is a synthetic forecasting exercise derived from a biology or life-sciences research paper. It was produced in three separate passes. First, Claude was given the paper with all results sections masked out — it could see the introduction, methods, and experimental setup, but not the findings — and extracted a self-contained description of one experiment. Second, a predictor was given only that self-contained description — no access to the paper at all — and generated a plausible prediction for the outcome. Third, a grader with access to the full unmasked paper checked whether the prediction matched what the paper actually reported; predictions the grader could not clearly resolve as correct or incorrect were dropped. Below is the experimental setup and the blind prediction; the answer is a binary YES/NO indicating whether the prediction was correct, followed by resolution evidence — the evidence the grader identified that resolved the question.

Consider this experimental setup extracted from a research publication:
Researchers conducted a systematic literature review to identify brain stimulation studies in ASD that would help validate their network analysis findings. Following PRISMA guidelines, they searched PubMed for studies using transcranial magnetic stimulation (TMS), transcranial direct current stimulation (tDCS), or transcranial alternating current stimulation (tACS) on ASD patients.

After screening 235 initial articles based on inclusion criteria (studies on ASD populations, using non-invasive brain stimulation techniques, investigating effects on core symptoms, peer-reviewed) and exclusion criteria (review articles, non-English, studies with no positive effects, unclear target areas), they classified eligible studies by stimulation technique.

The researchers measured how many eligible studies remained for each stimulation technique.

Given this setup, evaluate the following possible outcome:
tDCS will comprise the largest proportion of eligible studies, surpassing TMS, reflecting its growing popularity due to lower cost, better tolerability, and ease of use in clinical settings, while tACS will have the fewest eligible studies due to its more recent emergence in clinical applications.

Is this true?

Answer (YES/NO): NO